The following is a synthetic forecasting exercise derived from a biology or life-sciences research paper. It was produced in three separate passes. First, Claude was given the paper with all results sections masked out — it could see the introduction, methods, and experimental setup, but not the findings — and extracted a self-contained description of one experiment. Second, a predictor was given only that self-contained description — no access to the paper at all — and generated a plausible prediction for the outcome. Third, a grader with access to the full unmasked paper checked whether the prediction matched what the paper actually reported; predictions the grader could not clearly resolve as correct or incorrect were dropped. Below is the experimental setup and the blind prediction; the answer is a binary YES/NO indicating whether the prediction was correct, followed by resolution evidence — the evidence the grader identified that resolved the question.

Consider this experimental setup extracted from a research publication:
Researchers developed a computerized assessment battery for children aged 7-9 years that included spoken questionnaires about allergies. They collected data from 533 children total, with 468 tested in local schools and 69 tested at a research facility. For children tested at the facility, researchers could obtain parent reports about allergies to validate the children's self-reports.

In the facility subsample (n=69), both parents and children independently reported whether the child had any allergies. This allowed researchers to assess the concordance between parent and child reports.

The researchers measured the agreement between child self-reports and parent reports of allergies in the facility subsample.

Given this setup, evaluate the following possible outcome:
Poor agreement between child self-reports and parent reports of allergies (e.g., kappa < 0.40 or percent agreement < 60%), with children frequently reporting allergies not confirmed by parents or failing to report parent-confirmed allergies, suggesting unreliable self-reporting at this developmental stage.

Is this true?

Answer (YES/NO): NO